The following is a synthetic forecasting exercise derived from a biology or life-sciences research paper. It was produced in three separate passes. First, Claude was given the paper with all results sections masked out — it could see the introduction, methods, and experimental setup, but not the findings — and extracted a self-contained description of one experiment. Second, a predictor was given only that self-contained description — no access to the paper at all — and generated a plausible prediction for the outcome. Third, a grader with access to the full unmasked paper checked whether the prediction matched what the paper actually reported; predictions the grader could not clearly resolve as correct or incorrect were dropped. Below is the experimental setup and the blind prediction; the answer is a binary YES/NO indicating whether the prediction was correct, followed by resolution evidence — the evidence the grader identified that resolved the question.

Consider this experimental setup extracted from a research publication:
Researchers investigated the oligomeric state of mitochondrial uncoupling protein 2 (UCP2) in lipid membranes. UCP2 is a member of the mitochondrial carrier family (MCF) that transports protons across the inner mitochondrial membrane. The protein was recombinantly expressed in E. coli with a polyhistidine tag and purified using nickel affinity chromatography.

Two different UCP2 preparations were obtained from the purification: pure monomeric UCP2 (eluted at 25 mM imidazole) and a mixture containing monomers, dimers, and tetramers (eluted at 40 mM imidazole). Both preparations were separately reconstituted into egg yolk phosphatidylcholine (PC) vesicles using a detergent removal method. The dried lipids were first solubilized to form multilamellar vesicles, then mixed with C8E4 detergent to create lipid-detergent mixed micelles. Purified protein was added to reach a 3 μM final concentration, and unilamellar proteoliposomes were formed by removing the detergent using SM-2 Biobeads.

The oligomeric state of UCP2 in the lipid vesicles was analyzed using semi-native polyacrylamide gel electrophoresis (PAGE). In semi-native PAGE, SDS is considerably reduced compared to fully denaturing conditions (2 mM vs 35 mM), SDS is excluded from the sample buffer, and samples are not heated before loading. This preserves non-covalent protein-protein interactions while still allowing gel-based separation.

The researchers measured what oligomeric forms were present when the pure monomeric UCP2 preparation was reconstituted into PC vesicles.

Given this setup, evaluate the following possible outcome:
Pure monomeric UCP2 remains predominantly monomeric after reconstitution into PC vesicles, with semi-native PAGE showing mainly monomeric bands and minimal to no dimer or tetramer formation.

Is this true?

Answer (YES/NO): NO